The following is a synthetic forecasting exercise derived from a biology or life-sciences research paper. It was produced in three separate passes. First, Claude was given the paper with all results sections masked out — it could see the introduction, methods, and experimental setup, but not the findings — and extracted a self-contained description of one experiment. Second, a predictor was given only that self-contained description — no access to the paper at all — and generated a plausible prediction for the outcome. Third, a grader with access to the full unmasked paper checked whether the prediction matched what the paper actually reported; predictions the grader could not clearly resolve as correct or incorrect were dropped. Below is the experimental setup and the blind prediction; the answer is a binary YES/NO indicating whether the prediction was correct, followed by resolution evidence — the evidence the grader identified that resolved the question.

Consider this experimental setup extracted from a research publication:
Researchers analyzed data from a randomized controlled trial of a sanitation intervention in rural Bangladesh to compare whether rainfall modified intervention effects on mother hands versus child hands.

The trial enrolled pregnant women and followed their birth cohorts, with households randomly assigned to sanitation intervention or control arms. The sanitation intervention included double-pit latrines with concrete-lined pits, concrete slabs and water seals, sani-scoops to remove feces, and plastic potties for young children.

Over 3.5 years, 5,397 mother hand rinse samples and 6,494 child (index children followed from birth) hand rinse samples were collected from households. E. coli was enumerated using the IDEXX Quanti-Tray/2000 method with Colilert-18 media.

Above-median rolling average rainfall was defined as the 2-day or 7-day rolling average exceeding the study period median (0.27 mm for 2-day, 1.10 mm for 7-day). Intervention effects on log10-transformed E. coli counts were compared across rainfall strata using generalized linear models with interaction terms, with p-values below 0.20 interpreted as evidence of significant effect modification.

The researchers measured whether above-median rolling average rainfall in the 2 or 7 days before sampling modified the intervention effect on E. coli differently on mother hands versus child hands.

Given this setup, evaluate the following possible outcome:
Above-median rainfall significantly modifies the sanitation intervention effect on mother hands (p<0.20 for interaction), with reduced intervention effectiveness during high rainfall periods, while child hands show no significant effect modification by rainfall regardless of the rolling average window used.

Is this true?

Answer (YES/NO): NO